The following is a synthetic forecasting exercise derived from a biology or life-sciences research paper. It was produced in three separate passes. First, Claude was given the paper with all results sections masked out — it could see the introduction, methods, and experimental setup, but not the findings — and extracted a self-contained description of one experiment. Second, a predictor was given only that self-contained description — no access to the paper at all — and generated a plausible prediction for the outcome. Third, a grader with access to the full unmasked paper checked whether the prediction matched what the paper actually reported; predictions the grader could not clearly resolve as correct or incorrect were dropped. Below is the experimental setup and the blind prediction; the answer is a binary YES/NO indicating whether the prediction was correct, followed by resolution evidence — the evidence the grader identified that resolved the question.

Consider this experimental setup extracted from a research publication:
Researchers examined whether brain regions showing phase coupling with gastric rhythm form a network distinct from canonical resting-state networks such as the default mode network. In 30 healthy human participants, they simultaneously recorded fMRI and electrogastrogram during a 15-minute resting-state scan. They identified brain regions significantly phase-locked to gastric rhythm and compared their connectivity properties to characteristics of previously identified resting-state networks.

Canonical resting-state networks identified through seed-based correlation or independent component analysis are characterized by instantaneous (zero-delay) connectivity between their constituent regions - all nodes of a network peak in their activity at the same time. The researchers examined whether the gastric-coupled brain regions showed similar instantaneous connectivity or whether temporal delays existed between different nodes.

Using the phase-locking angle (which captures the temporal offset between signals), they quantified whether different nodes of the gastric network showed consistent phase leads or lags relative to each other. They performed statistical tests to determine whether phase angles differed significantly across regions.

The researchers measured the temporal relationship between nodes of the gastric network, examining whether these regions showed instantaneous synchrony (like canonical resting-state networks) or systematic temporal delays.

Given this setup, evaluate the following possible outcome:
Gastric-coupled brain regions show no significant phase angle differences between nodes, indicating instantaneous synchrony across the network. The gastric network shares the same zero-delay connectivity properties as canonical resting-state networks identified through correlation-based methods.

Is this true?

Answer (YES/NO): NO